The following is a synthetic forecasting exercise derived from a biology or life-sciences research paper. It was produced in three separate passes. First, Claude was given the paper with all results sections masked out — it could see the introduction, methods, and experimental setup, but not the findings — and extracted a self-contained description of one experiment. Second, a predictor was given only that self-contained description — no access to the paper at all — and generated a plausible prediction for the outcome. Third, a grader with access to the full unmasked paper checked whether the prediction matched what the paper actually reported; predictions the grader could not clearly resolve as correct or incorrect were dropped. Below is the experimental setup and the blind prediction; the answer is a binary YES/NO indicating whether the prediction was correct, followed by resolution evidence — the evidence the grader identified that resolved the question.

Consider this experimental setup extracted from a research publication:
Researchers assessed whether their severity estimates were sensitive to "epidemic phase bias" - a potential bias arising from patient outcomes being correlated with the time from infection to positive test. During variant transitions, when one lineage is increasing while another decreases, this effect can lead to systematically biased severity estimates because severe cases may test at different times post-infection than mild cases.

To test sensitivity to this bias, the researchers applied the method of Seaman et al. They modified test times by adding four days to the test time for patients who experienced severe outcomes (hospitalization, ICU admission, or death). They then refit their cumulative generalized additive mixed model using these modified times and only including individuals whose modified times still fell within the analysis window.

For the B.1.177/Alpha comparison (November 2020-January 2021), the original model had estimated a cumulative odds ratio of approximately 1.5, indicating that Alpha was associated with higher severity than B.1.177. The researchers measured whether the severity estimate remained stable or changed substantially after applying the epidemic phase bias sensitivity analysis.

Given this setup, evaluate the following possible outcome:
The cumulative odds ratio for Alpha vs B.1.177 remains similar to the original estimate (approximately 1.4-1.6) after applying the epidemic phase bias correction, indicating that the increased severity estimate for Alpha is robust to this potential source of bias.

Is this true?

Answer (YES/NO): NO